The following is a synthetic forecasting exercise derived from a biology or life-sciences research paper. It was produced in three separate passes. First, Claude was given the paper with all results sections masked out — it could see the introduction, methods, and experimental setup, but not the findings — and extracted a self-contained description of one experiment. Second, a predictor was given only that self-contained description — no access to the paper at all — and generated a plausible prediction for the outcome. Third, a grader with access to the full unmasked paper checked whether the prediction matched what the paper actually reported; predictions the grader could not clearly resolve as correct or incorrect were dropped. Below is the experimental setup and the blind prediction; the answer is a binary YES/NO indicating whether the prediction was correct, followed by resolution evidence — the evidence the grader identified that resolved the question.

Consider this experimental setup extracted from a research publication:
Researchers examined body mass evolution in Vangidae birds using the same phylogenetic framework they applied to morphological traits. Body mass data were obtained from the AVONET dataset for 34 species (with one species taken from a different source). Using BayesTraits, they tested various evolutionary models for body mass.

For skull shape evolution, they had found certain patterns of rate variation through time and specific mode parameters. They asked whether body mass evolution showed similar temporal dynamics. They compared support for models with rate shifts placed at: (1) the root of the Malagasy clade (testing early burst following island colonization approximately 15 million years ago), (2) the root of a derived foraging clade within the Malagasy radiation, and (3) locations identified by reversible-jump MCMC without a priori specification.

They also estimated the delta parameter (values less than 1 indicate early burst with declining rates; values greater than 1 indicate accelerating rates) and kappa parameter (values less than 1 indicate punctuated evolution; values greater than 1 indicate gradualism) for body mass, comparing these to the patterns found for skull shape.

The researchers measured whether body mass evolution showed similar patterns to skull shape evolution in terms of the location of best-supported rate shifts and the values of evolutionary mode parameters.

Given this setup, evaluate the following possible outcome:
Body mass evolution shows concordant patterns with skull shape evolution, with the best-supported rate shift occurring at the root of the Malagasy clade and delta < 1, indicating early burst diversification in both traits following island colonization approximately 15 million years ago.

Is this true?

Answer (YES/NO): NO